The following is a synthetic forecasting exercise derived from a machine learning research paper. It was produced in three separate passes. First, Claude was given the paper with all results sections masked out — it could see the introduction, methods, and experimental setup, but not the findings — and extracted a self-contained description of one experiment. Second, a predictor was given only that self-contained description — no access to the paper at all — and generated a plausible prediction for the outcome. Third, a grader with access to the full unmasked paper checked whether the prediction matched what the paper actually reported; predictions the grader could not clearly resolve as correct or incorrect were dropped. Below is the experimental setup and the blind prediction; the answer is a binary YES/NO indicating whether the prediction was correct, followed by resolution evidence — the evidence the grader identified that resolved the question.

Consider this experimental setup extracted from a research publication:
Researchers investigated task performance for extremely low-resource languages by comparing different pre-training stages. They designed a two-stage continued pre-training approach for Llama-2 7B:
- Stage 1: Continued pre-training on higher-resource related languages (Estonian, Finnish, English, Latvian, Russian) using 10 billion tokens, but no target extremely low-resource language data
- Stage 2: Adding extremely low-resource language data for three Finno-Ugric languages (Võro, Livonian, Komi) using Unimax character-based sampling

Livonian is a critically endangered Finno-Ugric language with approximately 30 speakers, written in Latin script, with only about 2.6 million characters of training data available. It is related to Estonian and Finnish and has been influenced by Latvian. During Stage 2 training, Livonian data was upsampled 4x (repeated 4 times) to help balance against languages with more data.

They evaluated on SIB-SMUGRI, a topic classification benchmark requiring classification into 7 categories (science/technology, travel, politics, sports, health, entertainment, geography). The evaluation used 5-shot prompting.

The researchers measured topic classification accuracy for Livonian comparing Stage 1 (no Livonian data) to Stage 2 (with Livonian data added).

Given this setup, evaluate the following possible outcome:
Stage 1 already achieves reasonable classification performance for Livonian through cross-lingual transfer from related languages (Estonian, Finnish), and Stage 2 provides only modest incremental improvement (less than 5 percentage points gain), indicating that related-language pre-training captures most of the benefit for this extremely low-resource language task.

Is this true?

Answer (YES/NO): NO